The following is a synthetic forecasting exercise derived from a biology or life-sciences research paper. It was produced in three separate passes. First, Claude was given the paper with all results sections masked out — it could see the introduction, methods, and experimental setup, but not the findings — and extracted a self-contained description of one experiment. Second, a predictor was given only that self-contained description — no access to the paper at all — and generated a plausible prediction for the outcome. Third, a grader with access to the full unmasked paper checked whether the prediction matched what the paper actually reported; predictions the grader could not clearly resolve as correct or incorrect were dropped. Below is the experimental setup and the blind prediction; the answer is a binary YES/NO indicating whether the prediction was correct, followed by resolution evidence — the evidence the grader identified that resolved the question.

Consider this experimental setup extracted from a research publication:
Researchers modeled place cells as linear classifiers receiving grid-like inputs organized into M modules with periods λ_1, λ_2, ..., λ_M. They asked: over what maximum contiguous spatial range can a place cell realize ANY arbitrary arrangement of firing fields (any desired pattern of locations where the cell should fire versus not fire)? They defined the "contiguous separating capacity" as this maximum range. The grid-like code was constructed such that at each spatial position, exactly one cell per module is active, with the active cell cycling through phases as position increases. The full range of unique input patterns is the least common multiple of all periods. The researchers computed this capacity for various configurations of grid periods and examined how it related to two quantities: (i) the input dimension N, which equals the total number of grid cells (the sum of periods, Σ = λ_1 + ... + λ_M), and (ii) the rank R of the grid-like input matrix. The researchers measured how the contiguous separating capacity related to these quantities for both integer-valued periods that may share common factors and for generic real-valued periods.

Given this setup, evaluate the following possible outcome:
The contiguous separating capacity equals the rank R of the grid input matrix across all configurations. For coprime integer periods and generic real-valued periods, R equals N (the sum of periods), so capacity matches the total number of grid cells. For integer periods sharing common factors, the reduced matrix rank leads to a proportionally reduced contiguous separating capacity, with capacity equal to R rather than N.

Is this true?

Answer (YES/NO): NO